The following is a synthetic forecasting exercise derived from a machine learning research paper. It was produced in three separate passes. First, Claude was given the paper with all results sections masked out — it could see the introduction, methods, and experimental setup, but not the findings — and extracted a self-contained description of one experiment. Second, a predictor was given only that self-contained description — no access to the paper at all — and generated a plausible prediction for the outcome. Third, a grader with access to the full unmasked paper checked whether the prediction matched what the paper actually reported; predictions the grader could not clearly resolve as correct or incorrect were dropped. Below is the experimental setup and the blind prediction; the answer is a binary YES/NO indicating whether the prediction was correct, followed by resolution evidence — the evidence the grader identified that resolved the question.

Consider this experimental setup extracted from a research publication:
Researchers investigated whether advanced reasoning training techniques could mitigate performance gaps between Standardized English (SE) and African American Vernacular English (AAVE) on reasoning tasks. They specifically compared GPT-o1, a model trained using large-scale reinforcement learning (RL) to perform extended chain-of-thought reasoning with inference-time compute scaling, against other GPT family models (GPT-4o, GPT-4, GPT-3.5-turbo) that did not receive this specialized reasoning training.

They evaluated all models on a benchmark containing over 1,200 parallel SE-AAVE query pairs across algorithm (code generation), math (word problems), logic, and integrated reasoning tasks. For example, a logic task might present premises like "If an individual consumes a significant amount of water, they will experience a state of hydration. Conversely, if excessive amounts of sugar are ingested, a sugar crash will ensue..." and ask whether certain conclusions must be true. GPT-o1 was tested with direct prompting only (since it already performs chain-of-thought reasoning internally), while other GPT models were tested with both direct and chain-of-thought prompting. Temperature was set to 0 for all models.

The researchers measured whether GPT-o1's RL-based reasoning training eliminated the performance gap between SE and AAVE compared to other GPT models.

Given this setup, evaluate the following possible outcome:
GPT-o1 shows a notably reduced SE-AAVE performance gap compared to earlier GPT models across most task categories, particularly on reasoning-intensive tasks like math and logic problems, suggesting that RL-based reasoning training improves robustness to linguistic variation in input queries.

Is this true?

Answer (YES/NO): NO